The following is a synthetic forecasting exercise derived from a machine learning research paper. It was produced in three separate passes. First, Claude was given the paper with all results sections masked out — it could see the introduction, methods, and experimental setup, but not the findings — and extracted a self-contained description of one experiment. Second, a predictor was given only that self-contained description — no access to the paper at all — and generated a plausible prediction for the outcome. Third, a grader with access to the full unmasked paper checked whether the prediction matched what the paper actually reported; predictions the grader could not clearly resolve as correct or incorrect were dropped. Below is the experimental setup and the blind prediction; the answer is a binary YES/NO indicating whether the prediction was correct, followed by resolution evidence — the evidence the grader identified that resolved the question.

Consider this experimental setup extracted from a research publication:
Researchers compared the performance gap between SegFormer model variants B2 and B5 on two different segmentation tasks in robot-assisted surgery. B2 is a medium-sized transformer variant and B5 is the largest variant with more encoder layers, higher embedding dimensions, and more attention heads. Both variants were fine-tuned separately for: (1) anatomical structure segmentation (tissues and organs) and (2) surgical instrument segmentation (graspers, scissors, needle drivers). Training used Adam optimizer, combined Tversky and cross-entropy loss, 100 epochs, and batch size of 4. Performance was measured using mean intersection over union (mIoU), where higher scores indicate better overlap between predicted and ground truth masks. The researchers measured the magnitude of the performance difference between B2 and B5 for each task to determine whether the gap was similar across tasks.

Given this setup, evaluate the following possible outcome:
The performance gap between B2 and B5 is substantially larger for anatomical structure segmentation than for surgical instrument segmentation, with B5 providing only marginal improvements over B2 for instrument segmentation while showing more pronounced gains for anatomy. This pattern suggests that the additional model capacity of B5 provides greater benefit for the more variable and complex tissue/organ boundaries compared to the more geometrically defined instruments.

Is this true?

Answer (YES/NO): NO